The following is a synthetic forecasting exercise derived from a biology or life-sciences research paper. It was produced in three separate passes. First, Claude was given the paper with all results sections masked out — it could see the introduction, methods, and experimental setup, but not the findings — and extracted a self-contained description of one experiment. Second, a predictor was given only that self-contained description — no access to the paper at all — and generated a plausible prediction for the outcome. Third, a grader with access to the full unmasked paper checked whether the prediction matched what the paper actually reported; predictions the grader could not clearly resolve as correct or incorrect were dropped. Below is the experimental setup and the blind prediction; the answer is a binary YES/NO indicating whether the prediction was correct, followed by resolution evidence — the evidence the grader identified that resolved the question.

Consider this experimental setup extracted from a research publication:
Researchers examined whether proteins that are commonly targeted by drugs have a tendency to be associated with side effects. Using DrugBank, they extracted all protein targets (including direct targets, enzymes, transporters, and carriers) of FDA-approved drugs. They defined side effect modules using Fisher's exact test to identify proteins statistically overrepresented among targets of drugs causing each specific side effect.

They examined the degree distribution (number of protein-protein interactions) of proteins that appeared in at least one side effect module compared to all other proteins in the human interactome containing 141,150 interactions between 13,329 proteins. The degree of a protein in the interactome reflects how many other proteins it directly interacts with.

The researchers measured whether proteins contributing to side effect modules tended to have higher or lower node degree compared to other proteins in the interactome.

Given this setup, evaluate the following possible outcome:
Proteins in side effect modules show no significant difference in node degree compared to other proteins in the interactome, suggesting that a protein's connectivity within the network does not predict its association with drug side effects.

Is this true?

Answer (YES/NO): NO